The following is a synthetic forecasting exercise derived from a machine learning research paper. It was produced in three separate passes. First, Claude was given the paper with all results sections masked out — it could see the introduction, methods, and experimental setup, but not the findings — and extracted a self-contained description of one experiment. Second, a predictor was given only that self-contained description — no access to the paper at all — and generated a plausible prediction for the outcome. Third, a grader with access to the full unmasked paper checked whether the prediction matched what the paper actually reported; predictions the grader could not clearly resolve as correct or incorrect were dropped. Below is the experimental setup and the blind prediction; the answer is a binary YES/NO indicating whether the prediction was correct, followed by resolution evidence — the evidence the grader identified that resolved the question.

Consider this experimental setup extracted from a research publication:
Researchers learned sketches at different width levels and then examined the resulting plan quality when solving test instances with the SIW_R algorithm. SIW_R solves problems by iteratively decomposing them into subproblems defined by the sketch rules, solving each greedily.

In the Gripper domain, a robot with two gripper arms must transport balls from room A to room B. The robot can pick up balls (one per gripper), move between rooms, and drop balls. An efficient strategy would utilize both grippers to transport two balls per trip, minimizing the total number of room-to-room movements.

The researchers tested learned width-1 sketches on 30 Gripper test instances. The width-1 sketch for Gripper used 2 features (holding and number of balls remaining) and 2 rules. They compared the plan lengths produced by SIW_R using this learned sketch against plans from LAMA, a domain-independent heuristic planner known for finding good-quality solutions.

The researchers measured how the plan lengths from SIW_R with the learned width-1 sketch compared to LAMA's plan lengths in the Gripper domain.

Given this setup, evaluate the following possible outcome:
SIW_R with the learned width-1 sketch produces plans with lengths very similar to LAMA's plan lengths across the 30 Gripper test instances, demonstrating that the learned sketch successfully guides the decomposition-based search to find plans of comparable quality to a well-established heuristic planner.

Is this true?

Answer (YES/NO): NO